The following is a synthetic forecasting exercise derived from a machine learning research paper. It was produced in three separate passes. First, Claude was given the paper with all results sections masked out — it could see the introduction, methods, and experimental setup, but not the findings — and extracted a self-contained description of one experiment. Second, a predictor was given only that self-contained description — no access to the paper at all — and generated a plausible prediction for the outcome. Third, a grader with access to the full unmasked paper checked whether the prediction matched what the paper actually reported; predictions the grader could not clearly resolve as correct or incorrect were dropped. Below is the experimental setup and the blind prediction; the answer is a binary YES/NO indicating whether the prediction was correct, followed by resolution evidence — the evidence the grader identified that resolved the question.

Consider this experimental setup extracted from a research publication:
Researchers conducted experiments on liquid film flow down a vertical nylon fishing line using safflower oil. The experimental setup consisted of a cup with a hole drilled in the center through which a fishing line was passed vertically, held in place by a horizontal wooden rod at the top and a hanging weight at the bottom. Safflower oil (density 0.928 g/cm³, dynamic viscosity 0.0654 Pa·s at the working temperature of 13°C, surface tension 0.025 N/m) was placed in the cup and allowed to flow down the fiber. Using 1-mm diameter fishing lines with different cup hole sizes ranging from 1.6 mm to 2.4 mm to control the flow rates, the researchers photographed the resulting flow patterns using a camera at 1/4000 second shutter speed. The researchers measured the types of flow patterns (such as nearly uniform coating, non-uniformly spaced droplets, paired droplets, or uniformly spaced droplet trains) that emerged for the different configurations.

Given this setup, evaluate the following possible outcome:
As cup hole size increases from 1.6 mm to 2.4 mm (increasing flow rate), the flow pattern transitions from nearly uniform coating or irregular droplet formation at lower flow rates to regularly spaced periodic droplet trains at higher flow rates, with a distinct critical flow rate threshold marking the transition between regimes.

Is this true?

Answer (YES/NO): YES